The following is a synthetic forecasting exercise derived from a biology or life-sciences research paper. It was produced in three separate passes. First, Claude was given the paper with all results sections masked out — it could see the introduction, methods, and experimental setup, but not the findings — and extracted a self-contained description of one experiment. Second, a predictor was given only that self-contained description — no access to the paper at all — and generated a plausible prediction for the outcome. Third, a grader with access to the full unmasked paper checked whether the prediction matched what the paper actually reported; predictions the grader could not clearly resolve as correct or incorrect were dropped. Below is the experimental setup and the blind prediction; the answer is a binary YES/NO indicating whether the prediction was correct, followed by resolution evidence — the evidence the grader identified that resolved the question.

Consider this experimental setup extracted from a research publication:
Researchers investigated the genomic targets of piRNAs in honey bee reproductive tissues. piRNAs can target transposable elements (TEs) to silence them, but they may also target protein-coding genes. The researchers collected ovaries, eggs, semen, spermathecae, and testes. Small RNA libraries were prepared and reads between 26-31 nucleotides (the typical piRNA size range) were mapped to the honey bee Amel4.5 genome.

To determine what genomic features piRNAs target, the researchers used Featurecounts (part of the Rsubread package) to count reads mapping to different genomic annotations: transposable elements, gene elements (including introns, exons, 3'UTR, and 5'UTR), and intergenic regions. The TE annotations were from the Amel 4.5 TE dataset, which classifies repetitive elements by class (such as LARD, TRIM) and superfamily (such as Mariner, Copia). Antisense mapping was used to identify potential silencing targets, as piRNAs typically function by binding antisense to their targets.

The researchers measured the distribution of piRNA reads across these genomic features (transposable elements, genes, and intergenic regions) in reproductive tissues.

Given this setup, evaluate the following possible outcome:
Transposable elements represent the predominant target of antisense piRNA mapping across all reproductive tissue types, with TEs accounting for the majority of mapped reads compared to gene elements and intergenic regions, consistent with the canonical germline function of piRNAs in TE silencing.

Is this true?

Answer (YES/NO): NO